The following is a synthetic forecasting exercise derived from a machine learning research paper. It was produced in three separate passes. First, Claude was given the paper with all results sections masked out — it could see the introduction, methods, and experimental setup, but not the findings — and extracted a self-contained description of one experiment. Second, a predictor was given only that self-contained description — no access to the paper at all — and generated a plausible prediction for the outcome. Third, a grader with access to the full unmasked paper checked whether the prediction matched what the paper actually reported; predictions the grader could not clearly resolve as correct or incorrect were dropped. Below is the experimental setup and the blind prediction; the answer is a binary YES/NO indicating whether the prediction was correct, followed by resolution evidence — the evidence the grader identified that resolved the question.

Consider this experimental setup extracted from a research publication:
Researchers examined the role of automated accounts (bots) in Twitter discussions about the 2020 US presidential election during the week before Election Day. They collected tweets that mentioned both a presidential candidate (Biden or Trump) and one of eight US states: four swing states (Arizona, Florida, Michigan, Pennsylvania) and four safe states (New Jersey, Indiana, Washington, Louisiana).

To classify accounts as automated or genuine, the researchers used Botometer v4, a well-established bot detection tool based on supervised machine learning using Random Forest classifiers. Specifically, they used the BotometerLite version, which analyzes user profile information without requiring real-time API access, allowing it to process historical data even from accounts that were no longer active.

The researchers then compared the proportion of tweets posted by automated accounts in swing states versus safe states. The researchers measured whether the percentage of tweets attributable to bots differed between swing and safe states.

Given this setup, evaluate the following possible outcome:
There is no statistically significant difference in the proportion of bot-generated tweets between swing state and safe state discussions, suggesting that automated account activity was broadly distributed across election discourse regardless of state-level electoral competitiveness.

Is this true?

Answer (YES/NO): YES